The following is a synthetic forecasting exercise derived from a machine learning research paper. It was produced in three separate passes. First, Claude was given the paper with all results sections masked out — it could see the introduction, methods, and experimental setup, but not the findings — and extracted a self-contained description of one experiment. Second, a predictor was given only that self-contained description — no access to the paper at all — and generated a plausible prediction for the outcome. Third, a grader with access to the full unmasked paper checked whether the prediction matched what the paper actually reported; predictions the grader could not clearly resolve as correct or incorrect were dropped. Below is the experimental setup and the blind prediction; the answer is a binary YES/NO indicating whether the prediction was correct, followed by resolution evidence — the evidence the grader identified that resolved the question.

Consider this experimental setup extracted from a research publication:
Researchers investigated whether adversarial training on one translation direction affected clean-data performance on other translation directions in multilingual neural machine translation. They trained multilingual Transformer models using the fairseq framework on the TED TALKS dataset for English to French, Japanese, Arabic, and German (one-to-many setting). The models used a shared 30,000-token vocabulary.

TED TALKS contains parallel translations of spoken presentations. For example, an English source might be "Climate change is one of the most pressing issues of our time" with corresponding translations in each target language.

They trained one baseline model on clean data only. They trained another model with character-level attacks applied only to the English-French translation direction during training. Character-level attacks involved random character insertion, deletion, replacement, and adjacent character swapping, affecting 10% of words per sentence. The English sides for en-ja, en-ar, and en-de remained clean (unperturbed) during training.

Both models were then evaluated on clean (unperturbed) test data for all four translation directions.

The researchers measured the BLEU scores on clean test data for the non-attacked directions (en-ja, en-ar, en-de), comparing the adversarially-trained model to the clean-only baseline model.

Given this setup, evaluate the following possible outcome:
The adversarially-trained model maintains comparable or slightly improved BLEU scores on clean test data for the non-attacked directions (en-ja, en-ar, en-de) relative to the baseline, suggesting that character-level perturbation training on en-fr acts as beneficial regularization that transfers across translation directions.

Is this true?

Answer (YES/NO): YES